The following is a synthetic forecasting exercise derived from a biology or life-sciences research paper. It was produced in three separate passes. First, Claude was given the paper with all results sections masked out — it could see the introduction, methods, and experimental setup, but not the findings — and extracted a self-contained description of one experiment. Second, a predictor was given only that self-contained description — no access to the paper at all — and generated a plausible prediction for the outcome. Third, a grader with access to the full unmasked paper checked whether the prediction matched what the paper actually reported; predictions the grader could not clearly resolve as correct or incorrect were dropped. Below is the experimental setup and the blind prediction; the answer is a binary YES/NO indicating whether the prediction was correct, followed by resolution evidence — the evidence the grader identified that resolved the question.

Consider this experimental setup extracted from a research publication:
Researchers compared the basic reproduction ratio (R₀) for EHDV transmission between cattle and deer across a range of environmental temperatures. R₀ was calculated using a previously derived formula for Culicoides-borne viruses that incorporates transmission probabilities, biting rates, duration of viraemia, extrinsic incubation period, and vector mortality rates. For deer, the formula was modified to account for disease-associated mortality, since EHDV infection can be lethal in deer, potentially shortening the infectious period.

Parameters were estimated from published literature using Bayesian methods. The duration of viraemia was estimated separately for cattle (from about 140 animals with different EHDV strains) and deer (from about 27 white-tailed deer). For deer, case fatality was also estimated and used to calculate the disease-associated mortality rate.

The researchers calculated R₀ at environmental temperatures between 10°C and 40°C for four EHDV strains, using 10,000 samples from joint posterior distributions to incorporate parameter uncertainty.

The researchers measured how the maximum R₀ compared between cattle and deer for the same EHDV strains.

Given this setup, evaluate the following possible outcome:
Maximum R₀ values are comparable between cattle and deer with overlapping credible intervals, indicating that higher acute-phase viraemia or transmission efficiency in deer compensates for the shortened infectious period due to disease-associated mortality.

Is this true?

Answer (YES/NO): NO